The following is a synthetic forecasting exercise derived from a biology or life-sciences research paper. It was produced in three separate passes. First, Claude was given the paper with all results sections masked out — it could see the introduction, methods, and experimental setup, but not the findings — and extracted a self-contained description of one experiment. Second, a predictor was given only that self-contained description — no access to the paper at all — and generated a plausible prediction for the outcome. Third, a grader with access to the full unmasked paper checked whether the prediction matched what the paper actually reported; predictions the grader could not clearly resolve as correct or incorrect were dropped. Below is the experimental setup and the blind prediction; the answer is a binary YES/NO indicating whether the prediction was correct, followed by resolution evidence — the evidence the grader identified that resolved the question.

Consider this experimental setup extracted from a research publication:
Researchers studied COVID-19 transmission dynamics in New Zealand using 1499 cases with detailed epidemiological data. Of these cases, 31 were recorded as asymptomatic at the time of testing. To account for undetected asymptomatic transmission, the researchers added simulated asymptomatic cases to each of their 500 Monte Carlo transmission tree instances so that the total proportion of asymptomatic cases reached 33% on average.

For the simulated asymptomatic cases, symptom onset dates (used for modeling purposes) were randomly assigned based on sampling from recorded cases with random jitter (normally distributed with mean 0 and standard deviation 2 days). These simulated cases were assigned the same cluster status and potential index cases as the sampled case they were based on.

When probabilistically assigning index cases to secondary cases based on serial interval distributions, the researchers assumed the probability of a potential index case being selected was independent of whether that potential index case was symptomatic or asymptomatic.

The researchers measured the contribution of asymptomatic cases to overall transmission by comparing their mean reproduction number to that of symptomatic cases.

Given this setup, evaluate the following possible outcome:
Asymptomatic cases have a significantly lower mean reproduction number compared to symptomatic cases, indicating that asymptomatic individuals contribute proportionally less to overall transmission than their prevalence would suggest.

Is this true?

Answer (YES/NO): YES